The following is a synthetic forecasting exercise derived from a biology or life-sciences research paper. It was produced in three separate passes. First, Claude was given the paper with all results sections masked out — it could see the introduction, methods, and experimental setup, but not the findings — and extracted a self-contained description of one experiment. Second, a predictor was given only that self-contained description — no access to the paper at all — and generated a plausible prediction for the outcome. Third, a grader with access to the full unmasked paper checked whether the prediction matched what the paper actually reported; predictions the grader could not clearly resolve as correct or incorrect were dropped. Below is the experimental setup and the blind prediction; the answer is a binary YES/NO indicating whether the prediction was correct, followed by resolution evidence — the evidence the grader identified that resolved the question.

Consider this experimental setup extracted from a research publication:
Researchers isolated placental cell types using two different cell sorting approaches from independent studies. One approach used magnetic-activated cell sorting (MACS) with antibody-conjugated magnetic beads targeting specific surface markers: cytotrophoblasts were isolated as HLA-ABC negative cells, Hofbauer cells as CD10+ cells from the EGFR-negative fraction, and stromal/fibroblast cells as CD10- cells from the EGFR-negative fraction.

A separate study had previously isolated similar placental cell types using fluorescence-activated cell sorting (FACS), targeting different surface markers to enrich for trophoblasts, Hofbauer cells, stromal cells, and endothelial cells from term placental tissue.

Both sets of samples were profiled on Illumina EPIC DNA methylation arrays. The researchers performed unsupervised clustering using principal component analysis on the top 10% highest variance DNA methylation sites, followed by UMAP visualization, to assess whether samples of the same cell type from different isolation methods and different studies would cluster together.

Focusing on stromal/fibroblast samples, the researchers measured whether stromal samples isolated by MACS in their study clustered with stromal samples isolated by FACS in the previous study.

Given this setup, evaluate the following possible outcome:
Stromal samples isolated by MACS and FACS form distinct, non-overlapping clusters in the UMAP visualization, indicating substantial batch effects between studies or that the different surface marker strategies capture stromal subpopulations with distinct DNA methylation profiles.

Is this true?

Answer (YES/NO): NO